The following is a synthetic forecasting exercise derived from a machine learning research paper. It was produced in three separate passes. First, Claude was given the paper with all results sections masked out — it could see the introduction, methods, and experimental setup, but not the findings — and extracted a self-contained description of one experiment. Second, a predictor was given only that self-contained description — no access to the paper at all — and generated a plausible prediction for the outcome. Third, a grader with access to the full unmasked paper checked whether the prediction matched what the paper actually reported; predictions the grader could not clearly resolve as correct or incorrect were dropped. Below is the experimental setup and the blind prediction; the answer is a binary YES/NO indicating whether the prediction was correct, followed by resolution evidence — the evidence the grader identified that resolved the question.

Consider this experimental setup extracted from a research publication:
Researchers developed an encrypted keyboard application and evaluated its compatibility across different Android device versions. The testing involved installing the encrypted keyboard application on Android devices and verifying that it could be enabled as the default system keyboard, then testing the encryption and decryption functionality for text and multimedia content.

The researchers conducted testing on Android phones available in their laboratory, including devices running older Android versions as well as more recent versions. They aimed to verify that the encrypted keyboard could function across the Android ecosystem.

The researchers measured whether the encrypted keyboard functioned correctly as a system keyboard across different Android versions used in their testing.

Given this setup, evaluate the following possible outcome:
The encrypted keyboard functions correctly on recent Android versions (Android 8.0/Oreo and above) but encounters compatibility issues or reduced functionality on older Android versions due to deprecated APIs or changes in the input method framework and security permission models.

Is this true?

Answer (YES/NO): NO